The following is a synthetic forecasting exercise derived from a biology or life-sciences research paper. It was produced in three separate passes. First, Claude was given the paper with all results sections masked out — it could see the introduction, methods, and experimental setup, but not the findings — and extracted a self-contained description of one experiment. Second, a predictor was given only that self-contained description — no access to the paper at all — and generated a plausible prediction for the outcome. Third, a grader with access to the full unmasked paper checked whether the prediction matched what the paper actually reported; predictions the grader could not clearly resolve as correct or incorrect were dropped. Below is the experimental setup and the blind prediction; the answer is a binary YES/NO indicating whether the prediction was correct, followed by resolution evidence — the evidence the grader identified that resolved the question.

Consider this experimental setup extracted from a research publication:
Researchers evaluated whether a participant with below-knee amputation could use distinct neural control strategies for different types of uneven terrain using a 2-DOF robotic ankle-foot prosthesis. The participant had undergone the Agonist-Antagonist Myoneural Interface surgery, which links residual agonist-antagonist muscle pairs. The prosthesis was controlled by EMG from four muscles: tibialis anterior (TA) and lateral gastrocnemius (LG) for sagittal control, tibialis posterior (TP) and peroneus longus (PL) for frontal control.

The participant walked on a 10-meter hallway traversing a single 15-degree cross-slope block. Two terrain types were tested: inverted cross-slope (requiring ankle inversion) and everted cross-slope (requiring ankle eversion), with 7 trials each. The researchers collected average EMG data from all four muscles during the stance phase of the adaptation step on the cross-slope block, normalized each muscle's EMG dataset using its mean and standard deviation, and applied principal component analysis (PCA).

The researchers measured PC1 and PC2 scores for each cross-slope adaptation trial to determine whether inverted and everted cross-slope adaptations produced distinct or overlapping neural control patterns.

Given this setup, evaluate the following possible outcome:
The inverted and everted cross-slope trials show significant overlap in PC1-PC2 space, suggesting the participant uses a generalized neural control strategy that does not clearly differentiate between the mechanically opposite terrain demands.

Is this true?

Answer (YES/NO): NO